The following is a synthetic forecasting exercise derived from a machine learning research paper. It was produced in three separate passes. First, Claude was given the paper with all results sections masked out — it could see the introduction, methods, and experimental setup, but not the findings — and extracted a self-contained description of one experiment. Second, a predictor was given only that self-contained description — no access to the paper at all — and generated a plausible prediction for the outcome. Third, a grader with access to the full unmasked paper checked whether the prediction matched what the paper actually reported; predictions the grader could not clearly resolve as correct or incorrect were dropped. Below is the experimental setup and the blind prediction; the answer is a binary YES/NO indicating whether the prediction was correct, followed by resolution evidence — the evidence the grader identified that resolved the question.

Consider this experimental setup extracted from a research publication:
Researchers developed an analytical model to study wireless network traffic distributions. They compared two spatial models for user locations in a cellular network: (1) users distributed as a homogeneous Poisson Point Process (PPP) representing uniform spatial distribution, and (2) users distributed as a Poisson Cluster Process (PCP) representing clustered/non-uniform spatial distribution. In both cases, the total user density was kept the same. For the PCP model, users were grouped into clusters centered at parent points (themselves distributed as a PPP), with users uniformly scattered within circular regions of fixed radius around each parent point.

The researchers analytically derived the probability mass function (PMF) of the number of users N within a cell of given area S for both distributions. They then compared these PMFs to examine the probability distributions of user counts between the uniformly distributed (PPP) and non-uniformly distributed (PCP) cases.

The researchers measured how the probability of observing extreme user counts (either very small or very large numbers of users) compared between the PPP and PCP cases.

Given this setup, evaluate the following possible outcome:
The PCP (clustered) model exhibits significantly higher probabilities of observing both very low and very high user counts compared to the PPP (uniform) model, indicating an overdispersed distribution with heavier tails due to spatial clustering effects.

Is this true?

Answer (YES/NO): YES